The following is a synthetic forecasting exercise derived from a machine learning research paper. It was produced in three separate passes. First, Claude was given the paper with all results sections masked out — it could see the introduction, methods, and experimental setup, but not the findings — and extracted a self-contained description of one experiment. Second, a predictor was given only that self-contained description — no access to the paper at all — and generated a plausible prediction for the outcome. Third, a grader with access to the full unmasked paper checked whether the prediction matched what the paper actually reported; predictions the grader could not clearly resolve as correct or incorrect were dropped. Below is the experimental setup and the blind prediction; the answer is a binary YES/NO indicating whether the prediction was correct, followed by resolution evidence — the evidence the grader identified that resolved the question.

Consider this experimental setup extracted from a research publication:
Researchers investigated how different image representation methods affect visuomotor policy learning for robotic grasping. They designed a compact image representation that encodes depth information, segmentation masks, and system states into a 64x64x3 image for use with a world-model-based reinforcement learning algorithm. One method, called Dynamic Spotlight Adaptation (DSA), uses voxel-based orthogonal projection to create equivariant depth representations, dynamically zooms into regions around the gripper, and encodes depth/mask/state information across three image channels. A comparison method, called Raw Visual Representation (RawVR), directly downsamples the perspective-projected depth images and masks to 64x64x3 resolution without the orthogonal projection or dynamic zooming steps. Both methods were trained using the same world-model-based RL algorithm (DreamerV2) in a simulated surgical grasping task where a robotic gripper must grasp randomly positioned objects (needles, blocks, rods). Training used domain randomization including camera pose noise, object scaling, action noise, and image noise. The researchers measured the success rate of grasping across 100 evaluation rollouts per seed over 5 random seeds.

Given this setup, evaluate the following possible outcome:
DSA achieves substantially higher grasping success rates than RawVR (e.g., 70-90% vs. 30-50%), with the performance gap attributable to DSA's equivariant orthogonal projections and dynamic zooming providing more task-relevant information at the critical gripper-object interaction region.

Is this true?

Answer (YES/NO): NO